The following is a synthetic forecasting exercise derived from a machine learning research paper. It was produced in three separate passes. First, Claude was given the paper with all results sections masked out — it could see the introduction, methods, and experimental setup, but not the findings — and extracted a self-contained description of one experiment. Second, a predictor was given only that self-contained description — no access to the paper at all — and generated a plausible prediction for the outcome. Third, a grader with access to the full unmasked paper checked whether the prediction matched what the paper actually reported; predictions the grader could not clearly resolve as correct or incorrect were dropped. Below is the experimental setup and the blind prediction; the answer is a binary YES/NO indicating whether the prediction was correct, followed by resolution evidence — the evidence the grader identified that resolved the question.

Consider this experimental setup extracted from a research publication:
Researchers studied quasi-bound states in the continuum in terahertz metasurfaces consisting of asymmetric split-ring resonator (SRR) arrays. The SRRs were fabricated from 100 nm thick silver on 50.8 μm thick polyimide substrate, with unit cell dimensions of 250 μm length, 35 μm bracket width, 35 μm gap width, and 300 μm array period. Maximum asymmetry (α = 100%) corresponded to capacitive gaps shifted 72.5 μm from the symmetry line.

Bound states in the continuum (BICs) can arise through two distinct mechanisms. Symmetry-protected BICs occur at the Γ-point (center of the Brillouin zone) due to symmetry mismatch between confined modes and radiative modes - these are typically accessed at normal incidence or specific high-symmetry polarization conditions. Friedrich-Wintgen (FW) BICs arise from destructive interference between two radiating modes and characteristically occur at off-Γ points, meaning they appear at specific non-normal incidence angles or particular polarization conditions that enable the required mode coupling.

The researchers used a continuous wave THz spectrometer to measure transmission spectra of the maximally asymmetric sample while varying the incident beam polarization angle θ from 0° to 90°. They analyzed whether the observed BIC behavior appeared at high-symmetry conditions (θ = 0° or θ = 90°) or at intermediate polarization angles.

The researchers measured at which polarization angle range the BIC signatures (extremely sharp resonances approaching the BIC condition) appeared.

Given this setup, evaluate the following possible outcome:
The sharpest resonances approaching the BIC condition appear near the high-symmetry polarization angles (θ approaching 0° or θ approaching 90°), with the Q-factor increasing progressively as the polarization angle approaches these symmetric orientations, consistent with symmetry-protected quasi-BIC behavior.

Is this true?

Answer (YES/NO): NO